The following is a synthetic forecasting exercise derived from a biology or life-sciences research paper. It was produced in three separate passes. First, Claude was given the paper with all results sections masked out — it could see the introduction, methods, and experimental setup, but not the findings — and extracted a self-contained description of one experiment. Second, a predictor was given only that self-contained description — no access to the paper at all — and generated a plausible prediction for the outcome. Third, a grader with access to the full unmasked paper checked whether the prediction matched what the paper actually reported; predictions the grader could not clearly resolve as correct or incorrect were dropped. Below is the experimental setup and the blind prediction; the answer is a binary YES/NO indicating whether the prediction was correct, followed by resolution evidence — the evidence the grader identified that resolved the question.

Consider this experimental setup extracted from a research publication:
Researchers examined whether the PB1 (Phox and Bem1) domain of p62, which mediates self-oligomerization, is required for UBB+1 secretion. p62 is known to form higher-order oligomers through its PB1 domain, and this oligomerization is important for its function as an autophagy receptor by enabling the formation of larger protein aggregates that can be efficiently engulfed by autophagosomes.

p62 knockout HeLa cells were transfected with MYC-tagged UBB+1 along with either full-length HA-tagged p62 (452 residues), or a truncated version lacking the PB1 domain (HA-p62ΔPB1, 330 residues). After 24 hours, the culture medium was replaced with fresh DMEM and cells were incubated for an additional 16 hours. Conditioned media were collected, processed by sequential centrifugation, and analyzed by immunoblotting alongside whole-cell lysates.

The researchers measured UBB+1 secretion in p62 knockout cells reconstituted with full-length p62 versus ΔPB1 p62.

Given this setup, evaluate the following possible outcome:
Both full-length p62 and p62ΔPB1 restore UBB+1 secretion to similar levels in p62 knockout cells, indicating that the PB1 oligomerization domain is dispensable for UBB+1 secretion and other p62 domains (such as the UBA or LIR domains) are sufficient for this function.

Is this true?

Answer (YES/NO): NO